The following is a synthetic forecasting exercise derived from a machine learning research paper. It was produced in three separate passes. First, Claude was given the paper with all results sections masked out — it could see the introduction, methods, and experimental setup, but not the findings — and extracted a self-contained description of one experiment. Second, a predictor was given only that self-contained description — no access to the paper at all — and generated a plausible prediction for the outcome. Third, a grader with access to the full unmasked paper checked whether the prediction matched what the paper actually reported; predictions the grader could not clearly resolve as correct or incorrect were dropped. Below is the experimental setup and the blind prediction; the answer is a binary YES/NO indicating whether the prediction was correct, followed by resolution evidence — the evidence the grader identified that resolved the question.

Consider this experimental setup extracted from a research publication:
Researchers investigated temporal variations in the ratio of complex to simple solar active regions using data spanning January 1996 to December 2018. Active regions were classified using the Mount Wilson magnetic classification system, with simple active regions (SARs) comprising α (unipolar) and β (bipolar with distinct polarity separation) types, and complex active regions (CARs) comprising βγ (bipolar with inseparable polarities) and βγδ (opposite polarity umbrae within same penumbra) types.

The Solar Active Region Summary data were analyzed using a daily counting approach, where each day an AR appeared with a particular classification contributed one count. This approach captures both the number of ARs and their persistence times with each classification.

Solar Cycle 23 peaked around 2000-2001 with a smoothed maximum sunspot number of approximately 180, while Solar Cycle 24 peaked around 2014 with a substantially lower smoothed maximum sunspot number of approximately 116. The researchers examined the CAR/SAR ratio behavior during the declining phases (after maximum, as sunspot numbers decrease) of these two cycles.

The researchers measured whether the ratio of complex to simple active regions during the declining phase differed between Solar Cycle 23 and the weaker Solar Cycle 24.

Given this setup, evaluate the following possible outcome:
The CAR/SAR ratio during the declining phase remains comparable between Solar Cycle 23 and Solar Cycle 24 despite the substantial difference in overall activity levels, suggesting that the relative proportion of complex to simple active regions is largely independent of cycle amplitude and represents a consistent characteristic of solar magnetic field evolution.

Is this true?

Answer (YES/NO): NO